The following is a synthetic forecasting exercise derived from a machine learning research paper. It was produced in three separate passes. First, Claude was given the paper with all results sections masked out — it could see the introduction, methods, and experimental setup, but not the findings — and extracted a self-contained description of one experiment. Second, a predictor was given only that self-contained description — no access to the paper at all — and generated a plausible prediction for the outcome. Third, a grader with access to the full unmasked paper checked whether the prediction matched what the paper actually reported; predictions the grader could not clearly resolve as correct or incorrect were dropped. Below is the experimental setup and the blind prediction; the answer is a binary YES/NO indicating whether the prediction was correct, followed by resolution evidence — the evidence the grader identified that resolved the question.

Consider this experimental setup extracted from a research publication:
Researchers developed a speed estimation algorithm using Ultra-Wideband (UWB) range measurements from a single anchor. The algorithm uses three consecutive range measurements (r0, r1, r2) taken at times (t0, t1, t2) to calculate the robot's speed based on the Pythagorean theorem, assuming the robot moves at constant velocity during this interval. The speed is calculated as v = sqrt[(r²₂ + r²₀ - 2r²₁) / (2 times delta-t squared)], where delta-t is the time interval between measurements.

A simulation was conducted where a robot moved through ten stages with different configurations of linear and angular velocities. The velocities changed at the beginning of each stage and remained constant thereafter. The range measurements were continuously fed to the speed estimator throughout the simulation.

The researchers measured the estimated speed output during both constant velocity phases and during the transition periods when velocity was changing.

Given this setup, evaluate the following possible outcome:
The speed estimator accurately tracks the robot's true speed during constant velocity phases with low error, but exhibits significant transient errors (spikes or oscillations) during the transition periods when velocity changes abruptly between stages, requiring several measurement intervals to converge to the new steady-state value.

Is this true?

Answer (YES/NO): YES